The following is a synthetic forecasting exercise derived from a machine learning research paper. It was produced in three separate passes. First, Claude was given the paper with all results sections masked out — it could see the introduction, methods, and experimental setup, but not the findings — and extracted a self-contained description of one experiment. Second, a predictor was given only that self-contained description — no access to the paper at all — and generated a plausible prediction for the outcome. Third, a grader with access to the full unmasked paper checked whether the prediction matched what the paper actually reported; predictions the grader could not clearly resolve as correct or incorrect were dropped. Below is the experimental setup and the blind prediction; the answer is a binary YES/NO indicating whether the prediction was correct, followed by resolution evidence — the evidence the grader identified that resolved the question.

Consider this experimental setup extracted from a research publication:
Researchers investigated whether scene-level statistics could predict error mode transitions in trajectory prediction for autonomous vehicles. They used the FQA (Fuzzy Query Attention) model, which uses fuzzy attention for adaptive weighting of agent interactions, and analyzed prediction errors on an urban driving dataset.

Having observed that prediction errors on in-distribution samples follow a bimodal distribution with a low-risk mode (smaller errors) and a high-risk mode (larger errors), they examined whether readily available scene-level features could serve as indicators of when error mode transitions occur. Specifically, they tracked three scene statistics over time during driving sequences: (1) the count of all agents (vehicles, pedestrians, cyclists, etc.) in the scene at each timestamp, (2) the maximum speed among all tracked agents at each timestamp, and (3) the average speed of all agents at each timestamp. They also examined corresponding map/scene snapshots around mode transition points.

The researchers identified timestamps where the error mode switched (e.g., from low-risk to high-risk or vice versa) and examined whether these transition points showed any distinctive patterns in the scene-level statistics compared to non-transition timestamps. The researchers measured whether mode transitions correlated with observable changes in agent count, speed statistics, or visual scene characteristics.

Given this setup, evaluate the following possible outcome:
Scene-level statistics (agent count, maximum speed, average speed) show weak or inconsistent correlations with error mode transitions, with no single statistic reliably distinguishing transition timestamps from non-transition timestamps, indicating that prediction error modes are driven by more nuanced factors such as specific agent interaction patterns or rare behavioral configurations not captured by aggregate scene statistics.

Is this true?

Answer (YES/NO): YES